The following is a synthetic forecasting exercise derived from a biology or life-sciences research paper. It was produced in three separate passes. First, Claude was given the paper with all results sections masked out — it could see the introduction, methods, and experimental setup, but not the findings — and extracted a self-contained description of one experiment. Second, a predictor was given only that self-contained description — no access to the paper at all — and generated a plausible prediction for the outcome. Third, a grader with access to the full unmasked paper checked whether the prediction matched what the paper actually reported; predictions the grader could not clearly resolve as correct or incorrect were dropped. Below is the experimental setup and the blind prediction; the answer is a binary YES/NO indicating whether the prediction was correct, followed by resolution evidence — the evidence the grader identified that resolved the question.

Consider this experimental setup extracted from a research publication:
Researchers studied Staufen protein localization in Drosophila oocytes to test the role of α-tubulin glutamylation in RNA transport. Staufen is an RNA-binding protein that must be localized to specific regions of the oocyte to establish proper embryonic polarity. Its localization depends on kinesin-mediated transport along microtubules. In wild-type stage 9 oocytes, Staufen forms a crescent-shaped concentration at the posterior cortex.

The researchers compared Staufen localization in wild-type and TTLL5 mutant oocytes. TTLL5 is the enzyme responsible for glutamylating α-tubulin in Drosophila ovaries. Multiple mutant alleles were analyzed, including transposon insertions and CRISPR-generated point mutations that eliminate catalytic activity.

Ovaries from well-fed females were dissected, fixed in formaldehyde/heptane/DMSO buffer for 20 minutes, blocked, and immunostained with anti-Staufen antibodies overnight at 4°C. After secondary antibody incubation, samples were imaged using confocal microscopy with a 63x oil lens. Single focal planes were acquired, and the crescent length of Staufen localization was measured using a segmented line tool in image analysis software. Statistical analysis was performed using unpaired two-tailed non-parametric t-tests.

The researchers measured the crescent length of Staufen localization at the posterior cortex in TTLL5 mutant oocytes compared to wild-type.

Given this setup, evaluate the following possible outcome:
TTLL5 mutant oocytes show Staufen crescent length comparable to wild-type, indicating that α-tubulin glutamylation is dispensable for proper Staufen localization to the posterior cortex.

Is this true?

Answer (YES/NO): NO